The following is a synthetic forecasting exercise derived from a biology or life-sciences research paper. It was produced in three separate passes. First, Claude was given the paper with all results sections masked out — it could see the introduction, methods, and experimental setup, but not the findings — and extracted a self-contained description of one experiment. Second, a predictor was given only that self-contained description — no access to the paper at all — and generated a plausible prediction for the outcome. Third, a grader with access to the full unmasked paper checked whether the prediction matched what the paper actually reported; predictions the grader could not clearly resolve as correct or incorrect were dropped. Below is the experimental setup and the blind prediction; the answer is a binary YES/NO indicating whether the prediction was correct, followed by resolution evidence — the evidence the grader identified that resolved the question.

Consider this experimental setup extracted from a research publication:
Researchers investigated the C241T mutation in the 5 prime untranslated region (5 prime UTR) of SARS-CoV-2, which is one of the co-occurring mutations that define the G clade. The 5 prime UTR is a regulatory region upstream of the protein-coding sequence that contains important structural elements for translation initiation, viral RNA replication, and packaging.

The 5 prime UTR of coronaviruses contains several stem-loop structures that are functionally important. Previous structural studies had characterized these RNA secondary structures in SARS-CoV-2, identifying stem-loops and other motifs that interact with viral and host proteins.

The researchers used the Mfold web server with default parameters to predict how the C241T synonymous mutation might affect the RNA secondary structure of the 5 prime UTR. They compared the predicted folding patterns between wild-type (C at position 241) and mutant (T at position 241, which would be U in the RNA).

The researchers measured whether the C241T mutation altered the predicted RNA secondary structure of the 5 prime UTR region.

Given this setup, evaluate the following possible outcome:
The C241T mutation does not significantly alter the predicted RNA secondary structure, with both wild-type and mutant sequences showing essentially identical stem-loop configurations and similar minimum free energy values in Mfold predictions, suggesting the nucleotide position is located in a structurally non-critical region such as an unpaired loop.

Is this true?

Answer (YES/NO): YES